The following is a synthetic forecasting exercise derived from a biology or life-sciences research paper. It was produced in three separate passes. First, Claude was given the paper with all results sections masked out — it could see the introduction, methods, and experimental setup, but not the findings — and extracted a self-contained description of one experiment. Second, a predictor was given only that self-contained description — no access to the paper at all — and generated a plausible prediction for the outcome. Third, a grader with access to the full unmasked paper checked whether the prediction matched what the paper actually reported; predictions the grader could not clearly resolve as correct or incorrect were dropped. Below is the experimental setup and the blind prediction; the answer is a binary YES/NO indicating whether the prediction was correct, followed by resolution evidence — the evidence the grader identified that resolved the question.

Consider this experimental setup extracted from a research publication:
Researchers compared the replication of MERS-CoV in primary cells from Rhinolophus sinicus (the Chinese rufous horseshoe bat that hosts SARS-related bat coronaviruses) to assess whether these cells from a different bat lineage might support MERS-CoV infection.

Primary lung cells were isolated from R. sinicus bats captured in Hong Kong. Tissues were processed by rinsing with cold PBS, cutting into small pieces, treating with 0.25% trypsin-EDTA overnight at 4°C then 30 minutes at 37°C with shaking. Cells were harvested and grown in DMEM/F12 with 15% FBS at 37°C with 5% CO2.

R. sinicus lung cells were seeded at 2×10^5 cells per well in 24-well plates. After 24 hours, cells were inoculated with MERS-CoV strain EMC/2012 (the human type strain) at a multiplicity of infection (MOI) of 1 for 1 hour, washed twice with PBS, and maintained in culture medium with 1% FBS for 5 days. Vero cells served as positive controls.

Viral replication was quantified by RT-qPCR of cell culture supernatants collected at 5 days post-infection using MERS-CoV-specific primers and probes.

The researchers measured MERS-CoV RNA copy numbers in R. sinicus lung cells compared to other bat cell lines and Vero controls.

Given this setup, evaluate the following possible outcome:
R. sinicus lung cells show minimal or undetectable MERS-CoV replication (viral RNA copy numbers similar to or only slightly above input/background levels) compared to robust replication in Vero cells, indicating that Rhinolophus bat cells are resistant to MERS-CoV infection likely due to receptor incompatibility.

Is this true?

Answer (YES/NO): NO